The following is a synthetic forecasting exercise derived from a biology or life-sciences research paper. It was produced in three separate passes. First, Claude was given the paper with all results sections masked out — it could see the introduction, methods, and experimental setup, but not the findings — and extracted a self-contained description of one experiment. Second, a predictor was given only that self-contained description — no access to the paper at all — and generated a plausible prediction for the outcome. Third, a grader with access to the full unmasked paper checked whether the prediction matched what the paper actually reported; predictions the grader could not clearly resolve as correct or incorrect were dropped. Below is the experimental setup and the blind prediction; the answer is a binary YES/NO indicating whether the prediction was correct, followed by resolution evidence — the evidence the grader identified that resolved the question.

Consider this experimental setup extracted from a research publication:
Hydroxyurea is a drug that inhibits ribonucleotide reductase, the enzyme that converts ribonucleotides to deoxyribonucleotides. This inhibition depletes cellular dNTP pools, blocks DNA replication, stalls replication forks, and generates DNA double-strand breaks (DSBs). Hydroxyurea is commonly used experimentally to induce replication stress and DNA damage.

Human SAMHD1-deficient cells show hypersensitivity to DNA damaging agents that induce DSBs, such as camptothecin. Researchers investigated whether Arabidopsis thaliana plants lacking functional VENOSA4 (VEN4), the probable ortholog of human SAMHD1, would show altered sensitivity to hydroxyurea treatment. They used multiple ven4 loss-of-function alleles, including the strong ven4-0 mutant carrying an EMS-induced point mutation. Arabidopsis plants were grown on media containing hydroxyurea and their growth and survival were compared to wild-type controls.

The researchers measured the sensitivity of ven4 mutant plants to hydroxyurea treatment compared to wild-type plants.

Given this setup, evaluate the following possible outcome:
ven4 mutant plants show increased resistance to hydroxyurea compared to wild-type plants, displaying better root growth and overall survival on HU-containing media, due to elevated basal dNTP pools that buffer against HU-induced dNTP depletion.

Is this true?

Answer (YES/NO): NO